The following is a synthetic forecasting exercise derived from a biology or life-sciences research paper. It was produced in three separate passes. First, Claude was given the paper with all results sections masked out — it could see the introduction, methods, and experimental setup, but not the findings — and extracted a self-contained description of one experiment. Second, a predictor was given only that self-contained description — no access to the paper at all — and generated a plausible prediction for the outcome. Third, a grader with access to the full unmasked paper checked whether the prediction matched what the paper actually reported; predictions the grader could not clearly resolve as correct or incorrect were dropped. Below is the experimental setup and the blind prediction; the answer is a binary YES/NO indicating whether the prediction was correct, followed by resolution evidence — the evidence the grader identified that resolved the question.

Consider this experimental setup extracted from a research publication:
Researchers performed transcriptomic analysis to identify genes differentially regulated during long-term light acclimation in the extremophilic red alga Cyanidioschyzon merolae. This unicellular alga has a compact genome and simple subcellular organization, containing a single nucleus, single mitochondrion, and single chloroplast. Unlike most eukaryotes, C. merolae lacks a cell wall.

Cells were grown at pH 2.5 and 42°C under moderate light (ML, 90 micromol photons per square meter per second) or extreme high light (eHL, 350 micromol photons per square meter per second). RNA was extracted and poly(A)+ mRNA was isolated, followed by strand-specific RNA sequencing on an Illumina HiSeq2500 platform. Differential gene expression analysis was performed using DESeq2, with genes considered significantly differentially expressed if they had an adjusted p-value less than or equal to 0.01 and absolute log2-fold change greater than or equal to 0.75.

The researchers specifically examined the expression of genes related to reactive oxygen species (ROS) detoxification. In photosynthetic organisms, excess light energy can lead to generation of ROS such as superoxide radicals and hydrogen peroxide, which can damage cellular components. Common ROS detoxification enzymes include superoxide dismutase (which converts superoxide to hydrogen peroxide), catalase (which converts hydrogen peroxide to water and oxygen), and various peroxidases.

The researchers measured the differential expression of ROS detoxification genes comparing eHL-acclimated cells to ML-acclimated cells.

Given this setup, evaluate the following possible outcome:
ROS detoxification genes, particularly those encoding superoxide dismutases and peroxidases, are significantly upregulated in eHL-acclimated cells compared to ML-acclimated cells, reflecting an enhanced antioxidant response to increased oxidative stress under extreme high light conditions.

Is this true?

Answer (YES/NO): NO